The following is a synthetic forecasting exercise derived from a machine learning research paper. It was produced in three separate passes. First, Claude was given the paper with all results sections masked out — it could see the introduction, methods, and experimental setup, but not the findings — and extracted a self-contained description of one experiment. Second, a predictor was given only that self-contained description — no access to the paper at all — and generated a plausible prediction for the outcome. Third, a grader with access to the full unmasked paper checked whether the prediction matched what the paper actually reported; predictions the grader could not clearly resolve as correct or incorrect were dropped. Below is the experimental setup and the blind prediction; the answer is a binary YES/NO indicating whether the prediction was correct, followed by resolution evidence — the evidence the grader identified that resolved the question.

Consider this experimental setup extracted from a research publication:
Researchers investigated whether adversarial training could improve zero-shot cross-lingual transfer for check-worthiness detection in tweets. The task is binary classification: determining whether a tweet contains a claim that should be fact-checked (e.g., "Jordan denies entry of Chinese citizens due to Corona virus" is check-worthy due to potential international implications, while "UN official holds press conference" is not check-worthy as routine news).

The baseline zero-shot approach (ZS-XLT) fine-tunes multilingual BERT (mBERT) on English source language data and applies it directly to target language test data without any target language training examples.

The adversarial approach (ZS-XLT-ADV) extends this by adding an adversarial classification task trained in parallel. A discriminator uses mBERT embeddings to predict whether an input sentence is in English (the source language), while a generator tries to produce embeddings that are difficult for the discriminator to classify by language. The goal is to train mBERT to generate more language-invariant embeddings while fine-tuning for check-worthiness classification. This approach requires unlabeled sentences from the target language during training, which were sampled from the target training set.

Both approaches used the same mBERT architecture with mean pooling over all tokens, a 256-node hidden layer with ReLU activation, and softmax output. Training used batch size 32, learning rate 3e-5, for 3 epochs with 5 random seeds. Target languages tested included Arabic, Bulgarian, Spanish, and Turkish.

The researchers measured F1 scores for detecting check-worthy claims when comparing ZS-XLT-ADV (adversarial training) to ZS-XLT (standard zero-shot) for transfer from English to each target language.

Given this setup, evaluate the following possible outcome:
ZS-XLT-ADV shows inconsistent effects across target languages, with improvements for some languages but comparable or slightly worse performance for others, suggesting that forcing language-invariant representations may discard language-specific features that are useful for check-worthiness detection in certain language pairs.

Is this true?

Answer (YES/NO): NO